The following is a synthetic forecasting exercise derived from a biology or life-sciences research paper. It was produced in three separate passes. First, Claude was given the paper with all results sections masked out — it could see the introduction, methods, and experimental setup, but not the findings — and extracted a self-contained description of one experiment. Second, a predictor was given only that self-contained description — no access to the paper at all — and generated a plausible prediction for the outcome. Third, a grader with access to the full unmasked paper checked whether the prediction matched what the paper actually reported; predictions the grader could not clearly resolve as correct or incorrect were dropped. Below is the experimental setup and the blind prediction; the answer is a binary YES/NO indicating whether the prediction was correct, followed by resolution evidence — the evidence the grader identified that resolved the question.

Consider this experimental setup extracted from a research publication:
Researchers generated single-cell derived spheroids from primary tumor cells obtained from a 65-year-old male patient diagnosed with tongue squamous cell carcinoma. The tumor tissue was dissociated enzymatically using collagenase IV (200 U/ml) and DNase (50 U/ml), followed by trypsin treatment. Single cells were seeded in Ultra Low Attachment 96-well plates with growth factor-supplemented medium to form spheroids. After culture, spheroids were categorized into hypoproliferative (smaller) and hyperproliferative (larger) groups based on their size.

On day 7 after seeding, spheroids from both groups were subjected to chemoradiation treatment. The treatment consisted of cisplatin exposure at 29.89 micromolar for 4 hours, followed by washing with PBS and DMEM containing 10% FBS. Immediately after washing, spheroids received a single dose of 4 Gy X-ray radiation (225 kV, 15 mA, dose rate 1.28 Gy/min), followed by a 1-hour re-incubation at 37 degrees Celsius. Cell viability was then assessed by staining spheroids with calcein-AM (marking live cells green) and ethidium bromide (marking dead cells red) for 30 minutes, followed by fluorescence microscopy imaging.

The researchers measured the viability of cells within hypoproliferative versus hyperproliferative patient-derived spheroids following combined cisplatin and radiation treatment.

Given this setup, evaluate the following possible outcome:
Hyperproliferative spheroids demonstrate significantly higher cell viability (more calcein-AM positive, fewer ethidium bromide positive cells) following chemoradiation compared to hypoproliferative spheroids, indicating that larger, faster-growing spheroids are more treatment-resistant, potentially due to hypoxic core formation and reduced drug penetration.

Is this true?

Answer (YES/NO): NO